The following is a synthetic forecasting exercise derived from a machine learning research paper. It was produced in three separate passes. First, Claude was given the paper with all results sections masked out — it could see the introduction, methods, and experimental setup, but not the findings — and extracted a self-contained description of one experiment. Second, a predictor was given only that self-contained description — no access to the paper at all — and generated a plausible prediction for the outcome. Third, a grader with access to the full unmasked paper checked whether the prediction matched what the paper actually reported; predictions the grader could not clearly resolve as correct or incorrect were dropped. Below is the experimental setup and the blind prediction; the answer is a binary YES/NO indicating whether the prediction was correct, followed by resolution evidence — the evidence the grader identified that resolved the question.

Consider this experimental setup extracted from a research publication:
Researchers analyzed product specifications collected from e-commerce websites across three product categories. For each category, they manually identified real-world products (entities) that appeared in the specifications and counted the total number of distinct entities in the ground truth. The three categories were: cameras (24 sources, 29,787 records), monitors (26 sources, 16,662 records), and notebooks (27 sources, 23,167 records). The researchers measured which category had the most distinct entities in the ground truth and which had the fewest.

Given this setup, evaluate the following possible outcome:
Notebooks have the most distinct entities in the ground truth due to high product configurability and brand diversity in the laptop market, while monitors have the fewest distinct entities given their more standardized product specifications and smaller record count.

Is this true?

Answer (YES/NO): NO